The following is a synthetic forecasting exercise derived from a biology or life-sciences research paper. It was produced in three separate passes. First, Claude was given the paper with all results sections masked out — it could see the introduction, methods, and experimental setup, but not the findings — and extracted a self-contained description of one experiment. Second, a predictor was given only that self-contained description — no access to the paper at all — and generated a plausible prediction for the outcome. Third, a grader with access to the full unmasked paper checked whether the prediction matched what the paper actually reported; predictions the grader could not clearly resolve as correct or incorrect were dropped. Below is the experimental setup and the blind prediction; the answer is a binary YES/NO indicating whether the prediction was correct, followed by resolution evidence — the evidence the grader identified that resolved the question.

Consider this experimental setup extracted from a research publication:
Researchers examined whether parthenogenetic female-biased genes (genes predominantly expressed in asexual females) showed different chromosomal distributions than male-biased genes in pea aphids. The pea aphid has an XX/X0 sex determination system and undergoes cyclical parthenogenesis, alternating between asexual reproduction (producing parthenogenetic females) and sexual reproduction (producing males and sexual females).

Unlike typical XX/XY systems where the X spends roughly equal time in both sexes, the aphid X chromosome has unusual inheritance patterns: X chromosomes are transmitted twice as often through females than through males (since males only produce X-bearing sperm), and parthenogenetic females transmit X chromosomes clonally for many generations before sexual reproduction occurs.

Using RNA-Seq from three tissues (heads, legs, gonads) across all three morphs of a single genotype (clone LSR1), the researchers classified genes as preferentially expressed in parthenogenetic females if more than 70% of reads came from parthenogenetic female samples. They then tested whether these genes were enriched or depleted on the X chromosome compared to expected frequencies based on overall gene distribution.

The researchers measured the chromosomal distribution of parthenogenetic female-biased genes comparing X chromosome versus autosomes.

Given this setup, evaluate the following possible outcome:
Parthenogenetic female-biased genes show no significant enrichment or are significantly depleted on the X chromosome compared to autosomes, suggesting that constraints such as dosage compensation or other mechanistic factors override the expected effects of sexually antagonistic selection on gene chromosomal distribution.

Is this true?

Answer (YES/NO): NO